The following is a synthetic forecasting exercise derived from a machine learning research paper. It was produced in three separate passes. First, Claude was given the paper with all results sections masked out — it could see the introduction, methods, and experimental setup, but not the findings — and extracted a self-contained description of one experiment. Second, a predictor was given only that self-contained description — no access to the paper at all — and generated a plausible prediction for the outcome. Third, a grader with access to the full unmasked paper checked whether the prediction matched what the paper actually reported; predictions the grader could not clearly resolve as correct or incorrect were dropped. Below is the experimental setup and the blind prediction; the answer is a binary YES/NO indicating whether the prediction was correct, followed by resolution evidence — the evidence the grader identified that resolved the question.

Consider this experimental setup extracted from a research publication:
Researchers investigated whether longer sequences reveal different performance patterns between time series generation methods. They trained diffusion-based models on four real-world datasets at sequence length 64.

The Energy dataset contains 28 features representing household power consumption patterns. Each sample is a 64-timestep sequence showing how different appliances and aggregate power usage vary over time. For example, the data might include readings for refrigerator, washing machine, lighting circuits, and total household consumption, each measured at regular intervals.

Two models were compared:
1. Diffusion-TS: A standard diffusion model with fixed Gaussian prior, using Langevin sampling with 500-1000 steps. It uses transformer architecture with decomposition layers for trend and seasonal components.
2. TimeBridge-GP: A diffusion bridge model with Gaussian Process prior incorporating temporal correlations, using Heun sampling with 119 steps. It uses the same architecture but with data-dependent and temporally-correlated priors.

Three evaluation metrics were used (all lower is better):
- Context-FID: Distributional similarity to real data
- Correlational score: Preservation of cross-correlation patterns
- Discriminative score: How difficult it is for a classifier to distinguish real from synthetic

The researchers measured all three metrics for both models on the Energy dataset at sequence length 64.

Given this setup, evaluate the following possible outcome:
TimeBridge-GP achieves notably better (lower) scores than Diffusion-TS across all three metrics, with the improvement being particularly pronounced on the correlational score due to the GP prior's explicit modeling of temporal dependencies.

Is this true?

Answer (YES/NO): NO